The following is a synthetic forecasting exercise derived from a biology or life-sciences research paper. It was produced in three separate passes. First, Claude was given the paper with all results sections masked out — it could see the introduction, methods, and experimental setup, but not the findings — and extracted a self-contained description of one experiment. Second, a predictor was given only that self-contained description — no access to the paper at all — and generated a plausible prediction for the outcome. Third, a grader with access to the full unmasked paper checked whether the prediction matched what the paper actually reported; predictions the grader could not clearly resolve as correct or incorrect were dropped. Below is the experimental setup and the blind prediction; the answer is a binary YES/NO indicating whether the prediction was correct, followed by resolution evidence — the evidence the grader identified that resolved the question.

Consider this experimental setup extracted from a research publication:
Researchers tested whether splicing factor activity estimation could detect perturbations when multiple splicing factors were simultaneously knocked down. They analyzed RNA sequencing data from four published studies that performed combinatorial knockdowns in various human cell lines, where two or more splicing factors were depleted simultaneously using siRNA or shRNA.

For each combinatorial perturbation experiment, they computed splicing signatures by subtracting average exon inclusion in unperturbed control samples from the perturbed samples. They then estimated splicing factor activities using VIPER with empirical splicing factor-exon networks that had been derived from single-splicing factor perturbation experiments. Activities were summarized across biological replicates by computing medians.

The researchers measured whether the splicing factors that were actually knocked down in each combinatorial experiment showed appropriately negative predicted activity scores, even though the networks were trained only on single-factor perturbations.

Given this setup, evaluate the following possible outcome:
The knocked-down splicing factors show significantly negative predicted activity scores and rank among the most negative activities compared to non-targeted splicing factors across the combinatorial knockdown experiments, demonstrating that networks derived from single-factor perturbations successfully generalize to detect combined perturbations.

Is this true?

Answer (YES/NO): YES